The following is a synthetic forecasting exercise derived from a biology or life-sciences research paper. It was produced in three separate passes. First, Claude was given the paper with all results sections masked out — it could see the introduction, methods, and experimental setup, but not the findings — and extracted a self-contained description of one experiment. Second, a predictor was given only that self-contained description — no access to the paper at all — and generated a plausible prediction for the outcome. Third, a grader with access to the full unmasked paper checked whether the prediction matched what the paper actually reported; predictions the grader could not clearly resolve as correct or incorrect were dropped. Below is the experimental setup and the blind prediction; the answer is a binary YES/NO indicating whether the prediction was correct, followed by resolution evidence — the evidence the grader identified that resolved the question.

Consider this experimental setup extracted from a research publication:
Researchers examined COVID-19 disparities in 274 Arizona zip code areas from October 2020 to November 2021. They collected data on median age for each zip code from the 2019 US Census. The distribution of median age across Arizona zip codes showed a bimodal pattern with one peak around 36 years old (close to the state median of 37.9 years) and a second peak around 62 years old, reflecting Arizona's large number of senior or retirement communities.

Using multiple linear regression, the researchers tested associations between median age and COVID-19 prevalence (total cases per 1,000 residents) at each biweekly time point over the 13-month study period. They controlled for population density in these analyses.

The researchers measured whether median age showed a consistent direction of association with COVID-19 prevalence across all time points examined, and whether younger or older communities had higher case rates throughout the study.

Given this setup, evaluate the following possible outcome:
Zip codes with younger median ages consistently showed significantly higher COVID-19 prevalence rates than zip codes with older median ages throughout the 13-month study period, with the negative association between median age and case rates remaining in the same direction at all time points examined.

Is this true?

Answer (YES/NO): YES